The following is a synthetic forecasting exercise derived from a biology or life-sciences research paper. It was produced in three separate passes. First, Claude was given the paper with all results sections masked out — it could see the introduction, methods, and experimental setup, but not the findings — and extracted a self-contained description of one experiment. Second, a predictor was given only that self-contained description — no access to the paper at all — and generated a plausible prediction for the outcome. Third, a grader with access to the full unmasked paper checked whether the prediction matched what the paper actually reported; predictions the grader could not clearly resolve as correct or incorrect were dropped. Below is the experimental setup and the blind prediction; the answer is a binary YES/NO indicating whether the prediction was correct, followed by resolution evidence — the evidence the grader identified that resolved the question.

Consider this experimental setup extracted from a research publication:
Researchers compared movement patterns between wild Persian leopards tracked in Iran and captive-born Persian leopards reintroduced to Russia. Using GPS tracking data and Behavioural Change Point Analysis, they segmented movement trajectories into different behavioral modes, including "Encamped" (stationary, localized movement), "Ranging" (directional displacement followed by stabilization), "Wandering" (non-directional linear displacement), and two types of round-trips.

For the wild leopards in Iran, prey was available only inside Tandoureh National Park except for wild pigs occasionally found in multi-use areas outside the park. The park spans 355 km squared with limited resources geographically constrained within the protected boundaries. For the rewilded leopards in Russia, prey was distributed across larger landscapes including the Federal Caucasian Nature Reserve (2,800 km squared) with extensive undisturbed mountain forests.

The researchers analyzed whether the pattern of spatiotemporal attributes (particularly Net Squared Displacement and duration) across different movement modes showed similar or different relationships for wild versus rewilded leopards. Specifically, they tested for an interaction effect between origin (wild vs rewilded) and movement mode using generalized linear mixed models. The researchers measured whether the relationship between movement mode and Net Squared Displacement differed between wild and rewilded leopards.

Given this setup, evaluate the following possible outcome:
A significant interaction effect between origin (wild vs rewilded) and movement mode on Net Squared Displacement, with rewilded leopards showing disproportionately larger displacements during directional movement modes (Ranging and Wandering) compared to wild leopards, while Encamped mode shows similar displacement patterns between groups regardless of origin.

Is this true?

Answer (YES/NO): NO